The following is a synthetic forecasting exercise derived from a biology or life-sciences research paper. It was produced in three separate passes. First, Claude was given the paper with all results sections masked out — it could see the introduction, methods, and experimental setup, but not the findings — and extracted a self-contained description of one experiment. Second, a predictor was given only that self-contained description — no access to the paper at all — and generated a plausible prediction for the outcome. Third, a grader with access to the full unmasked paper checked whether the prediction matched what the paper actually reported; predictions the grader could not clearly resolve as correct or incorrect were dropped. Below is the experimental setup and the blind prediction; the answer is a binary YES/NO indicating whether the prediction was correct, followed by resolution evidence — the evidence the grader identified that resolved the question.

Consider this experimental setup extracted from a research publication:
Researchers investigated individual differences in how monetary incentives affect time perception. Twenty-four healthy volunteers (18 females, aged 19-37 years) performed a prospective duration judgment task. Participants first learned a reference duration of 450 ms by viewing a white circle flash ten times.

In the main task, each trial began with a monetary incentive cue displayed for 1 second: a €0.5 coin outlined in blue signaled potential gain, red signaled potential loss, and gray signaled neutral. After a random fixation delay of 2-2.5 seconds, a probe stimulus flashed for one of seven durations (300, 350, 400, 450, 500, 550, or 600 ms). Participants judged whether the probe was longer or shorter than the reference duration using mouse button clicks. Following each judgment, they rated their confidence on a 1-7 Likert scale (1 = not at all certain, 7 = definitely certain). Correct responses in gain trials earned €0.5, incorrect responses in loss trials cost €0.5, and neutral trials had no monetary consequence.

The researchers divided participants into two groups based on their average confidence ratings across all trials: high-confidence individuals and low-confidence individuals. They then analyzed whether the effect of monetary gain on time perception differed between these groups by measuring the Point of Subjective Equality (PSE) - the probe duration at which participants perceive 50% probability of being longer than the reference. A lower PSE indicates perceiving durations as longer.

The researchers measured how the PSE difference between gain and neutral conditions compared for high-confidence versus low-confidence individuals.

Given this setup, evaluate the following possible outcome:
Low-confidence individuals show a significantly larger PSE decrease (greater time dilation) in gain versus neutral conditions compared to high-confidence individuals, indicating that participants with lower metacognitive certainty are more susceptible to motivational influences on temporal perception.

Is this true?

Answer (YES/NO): NO